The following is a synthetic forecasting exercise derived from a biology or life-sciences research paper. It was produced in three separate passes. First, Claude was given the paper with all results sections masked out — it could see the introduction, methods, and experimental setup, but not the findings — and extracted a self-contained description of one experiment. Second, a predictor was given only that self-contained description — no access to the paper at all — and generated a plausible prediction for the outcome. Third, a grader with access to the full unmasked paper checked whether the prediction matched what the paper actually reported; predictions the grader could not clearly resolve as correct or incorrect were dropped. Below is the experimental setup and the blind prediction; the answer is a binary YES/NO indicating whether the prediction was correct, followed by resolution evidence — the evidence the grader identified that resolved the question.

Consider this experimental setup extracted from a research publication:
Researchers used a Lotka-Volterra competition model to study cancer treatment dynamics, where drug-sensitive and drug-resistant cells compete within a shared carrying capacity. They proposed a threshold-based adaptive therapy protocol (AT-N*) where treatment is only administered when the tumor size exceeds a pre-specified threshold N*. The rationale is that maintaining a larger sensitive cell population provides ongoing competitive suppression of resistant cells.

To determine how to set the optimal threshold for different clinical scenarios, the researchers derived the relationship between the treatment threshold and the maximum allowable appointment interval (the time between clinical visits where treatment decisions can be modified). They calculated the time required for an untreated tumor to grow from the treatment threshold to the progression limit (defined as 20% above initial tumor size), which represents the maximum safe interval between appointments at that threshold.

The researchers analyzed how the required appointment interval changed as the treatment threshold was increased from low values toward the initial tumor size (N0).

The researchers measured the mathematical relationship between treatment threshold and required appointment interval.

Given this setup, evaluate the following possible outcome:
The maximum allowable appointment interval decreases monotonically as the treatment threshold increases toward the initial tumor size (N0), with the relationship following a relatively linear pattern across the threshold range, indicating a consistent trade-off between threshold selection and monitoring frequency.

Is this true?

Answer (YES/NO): NO